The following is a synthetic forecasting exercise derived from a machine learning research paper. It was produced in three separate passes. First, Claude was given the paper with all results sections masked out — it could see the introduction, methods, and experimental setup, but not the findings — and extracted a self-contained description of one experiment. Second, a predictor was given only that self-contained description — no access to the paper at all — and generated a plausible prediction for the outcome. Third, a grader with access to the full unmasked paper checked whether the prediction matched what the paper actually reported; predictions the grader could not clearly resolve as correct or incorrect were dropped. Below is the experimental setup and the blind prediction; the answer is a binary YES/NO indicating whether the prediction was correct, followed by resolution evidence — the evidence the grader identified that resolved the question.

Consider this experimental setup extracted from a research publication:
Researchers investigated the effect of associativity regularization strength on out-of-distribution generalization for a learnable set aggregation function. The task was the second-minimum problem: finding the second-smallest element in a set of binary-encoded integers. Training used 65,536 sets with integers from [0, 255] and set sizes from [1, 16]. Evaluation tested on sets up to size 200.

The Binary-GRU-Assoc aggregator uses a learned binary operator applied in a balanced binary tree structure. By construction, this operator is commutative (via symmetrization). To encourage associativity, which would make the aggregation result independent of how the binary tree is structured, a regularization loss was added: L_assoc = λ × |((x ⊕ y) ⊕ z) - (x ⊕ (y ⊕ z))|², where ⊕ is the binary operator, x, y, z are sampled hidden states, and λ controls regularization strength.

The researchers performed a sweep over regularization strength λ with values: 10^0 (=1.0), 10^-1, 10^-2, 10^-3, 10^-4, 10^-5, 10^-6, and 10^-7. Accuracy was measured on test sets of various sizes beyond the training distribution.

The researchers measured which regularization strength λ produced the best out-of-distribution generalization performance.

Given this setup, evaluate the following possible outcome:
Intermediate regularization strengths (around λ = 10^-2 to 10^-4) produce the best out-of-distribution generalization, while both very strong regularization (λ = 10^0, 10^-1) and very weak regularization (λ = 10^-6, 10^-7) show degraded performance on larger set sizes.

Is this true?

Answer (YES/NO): NO